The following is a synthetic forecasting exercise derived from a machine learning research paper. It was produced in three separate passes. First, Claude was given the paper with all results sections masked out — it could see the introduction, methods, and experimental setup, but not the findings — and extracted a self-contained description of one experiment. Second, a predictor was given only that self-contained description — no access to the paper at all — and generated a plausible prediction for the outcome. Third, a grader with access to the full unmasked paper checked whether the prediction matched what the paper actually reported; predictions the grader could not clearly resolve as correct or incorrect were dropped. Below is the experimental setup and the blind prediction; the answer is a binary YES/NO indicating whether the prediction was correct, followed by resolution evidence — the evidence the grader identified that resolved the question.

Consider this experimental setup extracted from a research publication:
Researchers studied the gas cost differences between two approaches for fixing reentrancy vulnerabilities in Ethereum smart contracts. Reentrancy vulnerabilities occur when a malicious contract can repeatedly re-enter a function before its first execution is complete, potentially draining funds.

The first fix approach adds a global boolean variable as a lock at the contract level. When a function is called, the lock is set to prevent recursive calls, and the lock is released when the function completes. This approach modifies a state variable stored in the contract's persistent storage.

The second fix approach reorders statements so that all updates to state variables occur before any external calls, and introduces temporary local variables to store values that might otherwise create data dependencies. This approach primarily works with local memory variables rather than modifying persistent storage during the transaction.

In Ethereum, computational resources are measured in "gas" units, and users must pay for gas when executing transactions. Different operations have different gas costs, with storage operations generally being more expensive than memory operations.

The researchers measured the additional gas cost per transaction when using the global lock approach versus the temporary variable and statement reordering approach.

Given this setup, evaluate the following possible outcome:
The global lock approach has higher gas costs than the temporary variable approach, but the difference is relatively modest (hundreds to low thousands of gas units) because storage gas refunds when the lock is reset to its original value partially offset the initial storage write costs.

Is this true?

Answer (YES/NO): NO